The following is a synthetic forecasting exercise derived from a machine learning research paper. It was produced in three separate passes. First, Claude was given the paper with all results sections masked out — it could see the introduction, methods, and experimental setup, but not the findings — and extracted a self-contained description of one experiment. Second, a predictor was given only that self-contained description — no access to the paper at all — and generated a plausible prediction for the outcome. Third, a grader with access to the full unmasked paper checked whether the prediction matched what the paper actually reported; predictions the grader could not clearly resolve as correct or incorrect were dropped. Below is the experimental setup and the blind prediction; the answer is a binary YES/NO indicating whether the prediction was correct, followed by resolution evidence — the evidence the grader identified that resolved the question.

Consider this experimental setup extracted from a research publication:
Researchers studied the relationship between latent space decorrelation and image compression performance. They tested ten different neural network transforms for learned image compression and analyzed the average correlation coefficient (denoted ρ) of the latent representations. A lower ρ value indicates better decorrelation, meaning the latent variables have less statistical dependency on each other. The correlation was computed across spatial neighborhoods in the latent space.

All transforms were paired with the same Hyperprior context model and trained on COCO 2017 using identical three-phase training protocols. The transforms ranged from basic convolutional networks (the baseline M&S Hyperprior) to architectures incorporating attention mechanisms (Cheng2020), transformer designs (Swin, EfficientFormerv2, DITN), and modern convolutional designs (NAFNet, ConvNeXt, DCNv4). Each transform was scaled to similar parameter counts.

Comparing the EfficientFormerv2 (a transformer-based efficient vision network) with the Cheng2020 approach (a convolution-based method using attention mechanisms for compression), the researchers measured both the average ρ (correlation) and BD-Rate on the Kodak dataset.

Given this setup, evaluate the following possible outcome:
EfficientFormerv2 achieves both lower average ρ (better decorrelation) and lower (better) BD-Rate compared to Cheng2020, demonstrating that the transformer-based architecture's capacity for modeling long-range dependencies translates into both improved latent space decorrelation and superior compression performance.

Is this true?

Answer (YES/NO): NO